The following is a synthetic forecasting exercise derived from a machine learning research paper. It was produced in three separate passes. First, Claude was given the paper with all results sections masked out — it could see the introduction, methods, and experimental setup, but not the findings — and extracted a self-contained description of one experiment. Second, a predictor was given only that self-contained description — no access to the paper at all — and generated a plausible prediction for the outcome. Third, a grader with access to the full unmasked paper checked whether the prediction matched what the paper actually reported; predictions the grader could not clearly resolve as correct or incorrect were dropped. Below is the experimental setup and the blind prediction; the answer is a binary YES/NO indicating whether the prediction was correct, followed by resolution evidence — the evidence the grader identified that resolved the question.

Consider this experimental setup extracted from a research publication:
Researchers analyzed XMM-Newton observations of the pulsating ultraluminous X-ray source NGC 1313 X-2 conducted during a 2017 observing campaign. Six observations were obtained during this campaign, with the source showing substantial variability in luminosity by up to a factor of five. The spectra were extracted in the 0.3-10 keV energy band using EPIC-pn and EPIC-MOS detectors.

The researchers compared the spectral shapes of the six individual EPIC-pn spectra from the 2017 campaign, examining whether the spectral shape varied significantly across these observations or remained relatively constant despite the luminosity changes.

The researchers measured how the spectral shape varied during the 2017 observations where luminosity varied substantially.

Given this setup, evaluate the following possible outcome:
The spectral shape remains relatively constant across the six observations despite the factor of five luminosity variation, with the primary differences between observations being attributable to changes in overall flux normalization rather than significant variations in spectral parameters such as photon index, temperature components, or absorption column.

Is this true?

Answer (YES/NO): YES